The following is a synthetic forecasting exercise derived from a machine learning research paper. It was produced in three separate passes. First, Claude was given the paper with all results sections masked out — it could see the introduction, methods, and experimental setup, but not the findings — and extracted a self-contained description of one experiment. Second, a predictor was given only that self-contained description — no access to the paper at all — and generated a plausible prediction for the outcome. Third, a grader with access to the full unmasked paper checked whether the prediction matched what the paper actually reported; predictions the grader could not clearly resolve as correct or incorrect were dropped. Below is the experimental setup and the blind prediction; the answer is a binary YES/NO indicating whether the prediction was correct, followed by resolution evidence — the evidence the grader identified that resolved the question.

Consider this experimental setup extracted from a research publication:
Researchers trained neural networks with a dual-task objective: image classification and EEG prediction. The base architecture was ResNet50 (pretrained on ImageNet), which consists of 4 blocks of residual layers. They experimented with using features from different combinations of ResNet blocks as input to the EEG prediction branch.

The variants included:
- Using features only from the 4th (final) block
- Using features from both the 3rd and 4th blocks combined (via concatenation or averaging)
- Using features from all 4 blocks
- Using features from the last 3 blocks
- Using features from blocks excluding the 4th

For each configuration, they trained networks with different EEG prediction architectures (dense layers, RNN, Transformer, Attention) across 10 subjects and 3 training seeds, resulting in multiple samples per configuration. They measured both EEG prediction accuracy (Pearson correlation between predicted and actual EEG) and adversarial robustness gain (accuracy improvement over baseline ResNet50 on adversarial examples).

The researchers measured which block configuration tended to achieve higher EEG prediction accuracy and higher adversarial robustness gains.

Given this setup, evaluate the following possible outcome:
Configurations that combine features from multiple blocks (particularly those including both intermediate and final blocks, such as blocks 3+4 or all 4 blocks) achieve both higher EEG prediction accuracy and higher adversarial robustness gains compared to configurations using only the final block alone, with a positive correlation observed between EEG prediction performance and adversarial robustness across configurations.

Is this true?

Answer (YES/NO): YES